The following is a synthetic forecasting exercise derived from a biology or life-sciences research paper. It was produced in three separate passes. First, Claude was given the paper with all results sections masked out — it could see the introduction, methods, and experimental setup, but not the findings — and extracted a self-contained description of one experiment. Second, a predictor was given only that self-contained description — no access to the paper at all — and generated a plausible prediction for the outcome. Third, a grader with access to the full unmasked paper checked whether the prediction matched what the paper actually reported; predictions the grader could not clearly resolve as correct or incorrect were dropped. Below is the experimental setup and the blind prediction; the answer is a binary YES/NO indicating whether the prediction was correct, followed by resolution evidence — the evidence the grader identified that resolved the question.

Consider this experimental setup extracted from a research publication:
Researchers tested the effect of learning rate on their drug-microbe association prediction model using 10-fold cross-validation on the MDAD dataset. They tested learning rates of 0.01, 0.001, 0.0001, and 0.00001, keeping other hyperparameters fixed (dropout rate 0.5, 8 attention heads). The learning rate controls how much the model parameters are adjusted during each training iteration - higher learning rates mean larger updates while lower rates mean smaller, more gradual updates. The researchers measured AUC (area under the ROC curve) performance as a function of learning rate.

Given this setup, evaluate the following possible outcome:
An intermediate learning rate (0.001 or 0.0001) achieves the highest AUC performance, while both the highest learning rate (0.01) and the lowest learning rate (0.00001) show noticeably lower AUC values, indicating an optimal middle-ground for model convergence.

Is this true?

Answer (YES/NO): YES